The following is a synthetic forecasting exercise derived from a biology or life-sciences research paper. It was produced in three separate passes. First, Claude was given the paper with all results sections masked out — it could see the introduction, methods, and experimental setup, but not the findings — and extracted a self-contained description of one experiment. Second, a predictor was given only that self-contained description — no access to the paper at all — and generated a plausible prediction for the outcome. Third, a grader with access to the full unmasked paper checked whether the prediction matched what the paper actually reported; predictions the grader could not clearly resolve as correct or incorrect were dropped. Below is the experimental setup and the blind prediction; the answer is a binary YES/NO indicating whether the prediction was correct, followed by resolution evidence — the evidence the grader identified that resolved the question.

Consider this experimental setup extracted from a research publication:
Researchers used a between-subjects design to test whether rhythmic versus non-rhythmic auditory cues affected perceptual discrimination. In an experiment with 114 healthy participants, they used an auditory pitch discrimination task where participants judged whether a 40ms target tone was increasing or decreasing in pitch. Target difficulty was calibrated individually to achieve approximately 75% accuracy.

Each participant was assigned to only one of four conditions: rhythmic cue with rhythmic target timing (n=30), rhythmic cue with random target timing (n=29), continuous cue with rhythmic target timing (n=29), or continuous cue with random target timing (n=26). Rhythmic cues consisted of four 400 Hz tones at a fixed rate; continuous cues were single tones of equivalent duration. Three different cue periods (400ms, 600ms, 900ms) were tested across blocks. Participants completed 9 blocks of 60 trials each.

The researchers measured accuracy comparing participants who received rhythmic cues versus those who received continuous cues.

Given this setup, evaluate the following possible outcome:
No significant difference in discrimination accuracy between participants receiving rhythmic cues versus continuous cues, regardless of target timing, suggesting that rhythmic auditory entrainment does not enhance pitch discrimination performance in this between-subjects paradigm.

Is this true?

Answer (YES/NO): YES